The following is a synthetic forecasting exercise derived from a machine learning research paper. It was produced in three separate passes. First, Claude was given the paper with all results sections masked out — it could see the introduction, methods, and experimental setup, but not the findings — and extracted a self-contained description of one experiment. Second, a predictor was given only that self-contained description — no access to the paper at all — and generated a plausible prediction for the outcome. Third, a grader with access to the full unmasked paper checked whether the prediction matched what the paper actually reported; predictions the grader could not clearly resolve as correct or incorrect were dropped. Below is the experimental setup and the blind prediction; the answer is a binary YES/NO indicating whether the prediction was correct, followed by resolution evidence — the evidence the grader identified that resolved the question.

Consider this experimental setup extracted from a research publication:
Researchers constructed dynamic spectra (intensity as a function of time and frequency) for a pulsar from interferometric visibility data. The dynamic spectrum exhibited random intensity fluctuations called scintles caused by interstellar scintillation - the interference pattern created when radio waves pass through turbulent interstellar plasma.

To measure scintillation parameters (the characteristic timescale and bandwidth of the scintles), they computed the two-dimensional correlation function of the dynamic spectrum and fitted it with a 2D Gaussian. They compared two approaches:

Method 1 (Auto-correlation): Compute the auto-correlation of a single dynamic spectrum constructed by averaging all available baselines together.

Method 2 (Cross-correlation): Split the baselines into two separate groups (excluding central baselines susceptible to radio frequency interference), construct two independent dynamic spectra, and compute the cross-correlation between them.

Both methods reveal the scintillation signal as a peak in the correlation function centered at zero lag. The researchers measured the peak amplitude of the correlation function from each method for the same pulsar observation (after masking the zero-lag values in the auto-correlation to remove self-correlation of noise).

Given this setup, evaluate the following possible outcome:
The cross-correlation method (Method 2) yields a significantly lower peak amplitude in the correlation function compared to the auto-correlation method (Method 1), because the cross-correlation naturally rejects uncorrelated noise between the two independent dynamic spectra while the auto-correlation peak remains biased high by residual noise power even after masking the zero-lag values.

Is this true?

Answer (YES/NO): YES